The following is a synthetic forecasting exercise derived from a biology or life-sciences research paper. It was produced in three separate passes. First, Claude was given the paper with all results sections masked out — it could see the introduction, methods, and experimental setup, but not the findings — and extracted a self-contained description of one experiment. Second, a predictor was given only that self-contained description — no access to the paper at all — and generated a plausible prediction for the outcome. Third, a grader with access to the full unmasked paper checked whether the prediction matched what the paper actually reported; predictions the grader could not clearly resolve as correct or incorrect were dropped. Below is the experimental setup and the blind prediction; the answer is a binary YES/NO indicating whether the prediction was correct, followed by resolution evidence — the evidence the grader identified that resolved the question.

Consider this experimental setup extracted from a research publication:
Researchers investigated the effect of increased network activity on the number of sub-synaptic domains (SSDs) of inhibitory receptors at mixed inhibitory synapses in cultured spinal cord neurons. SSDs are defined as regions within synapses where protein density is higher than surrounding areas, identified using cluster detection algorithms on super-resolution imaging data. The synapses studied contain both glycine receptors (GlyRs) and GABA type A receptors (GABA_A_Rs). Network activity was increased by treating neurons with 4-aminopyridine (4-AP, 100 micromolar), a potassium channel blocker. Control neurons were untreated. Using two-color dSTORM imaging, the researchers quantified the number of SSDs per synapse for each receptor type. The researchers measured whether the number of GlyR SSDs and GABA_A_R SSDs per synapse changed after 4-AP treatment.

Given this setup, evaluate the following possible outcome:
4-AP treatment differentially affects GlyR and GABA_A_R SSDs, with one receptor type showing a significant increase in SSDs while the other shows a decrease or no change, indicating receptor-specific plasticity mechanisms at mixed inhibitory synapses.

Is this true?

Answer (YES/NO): NO